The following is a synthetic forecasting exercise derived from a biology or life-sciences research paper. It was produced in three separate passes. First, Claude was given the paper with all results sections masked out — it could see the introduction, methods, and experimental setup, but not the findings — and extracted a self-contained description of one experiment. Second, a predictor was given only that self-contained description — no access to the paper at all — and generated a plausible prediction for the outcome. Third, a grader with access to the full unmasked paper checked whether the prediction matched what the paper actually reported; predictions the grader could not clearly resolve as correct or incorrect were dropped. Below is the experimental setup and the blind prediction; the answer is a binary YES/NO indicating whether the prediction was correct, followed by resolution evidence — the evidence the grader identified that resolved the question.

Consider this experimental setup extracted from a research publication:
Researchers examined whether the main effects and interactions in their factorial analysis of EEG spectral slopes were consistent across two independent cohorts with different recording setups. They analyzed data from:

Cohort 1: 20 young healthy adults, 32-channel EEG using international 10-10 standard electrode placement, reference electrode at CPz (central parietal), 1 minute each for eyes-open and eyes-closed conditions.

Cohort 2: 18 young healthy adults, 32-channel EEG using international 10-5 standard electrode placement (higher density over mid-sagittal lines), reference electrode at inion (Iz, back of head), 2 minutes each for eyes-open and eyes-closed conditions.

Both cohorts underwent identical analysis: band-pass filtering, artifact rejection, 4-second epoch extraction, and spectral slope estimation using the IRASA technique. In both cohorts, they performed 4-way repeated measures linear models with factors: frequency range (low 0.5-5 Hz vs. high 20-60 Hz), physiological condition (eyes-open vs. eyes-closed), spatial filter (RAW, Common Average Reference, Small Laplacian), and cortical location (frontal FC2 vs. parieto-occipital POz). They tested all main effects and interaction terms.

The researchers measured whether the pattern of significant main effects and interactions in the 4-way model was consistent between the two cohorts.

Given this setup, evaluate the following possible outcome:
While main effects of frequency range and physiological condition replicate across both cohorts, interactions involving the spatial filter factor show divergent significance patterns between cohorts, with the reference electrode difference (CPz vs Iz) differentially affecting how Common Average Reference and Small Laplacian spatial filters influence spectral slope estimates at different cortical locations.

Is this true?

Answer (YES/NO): NO